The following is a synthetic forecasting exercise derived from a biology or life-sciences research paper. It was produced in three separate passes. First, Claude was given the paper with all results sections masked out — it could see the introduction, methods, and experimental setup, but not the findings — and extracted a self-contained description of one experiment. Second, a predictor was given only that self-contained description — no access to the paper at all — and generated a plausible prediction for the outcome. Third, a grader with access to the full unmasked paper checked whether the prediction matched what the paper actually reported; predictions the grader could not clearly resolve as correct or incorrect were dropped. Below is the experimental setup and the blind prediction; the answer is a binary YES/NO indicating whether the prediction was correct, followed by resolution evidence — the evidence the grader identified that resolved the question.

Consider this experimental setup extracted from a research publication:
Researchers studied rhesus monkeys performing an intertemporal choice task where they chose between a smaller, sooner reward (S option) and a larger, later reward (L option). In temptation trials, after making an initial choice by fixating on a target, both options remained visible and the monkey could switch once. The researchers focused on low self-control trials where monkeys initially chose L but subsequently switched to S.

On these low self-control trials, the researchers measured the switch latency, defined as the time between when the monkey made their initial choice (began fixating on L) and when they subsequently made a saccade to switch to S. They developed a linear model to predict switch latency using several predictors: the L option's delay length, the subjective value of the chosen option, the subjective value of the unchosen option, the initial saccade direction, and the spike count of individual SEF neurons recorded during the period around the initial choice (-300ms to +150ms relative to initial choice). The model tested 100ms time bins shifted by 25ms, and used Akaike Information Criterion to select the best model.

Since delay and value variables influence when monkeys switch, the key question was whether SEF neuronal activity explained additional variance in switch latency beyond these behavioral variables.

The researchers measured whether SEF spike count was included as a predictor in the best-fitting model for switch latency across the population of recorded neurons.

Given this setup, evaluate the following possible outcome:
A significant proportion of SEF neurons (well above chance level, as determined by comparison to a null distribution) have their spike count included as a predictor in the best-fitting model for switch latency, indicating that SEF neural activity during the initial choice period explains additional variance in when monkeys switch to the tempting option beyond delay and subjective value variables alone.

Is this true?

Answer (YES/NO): YES